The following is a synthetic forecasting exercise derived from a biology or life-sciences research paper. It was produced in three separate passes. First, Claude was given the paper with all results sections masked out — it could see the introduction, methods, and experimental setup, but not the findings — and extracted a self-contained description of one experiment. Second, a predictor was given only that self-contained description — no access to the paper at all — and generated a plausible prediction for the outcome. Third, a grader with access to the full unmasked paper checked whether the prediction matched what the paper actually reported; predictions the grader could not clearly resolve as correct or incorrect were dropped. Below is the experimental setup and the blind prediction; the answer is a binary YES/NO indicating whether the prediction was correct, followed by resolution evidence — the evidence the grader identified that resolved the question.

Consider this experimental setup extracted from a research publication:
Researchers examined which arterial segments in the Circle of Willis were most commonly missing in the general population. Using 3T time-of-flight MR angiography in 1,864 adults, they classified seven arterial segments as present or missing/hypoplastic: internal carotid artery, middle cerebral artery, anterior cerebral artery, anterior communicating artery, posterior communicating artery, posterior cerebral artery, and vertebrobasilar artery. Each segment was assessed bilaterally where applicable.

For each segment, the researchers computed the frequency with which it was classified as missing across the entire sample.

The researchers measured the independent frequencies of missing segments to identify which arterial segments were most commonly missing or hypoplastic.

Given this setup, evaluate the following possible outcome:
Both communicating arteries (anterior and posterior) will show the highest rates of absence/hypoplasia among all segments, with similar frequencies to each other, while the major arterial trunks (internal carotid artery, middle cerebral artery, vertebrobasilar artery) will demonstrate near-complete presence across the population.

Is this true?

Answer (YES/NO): NO